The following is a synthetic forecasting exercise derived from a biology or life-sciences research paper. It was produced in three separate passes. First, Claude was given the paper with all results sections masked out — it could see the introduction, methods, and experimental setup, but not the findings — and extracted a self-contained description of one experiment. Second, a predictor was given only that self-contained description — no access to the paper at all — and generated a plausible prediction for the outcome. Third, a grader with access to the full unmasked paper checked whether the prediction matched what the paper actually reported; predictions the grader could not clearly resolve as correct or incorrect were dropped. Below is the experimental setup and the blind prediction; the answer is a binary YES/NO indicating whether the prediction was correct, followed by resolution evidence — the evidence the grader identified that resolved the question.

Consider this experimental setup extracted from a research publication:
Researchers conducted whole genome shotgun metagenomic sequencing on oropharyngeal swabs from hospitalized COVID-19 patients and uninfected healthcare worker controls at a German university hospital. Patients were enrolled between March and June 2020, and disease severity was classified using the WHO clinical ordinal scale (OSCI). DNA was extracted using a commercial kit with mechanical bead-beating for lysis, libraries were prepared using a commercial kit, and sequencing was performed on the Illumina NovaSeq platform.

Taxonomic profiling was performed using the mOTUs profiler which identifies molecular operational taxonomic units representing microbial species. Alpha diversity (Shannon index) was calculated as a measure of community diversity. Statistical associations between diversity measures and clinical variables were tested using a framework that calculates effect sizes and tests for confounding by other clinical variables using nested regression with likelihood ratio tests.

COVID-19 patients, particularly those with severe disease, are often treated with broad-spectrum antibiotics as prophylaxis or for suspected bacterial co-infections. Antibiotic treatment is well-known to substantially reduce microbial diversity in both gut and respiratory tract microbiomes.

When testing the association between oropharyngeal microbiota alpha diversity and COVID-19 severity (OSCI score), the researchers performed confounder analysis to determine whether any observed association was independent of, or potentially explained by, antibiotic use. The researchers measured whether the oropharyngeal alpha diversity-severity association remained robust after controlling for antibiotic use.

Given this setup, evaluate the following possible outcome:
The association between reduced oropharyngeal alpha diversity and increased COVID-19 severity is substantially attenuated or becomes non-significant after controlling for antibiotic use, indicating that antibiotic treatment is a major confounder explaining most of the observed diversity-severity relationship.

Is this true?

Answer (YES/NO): YES